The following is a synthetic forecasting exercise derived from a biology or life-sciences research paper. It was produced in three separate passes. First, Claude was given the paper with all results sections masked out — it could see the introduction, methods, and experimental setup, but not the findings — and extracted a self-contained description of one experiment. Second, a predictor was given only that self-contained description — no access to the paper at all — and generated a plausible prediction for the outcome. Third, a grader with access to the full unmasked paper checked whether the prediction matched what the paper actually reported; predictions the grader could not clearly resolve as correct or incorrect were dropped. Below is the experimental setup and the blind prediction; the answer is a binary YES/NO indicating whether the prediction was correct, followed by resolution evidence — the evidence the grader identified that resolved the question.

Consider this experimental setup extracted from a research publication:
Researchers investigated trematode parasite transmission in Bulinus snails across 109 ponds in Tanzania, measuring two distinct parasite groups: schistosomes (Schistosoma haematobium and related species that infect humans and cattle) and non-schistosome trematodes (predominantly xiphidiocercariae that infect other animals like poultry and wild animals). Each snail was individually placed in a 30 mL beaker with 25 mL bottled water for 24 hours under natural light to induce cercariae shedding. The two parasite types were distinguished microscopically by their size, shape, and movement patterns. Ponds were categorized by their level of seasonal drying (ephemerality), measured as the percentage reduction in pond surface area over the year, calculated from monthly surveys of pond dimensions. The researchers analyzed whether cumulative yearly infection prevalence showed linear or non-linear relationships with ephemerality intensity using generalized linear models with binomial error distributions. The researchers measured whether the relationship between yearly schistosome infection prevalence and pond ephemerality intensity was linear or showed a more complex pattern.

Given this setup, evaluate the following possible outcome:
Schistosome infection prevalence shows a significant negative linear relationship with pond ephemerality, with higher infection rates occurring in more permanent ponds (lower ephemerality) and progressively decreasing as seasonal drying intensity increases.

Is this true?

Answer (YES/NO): NO